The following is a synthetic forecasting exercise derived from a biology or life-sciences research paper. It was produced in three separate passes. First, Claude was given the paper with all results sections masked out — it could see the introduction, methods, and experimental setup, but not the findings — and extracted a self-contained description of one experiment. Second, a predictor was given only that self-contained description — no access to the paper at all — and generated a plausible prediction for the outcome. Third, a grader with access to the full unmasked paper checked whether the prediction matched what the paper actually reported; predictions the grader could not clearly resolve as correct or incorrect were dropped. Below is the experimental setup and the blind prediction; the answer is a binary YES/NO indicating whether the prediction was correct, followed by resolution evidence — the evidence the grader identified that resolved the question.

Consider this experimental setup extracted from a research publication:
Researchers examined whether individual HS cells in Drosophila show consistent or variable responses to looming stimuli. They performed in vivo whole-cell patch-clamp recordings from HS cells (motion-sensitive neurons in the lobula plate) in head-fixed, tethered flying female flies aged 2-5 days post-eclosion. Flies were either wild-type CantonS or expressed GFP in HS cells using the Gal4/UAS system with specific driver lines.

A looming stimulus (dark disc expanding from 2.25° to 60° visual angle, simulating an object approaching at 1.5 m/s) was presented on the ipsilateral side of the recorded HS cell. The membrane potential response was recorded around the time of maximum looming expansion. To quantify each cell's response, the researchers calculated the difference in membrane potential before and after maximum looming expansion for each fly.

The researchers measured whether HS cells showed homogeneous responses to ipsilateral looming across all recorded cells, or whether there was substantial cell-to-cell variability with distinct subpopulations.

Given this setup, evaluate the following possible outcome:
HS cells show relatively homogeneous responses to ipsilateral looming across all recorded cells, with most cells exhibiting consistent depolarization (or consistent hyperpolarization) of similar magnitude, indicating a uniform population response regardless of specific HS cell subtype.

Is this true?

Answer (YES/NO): NO